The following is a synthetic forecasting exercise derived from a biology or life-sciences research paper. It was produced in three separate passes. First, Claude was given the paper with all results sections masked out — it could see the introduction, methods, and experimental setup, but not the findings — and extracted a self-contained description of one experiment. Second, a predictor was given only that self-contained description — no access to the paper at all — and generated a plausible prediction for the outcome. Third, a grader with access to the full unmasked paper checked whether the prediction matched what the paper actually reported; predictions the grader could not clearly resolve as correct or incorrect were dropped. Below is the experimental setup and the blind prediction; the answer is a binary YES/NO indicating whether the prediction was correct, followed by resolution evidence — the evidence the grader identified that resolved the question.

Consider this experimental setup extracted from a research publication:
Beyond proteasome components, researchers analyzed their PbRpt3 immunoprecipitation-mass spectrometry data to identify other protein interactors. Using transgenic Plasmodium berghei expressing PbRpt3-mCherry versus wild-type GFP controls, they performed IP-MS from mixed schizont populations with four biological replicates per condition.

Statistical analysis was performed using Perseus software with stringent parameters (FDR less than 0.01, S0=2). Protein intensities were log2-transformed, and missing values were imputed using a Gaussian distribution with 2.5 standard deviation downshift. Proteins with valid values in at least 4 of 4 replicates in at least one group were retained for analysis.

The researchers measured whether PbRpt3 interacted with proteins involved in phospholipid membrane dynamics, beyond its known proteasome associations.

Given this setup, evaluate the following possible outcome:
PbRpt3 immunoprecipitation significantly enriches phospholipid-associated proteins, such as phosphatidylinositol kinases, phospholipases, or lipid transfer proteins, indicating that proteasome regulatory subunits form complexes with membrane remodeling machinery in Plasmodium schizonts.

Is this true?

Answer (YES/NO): YES